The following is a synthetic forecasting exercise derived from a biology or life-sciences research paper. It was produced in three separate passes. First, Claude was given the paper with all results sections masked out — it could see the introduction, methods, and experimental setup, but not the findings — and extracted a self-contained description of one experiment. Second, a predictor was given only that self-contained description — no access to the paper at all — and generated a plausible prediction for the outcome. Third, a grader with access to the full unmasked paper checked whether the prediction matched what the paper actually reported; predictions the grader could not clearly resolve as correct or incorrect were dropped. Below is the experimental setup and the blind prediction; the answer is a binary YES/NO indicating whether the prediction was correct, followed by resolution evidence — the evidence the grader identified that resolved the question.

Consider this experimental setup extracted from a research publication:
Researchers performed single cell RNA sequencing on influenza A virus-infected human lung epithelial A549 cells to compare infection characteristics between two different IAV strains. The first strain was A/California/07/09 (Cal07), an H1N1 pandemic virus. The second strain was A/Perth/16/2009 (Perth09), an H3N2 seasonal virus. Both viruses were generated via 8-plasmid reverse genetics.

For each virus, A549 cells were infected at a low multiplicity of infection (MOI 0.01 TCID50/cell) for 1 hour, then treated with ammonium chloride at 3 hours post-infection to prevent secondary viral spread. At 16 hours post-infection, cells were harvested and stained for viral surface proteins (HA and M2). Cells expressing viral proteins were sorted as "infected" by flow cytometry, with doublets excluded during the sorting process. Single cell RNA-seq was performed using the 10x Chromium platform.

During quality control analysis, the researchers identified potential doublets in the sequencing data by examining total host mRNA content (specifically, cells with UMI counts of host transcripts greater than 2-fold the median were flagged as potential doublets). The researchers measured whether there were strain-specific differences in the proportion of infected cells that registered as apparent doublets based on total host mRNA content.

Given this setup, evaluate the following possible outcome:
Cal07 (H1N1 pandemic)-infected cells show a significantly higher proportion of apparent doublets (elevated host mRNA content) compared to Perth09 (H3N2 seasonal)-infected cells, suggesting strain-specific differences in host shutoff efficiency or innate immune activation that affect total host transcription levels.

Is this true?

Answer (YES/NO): NO